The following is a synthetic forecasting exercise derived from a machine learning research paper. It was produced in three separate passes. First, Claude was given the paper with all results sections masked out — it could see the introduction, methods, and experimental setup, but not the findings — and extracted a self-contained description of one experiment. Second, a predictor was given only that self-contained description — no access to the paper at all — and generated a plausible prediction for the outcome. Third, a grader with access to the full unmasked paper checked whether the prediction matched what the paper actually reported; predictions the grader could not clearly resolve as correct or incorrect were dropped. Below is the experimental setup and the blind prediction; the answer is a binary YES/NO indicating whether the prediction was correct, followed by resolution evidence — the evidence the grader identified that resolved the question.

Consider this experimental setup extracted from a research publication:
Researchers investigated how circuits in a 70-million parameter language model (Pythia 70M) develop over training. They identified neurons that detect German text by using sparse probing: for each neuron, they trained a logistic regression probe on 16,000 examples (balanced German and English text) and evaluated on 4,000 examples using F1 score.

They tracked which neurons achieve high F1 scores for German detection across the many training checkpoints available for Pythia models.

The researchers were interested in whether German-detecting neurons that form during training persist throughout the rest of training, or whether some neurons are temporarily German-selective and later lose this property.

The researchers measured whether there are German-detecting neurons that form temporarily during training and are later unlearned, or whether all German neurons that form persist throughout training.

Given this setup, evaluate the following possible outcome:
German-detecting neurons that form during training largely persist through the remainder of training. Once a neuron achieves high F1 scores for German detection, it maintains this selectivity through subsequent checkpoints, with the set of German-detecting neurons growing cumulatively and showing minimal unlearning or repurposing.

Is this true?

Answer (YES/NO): NO